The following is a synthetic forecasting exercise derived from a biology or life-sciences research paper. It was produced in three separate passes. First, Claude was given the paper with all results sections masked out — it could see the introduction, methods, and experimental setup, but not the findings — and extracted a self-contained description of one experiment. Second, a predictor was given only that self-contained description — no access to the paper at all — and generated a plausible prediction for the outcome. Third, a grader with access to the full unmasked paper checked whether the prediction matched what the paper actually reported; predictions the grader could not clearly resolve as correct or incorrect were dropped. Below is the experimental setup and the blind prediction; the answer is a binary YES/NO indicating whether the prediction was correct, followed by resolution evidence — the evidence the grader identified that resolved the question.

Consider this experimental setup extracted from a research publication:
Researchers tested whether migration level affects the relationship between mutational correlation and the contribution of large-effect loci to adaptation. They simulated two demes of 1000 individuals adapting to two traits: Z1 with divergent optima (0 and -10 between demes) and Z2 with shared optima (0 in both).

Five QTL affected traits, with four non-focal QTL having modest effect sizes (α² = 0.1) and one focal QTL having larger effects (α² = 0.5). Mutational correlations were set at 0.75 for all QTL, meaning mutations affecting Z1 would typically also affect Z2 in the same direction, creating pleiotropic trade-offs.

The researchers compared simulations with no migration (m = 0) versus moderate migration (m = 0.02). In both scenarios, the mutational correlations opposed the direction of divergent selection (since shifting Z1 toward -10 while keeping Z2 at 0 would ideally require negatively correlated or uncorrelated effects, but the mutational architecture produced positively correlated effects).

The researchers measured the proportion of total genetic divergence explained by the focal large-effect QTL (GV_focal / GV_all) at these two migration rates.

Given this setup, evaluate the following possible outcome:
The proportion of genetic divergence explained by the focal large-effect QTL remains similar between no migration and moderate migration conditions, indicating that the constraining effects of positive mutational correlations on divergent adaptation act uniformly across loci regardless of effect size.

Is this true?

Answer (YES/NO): NO